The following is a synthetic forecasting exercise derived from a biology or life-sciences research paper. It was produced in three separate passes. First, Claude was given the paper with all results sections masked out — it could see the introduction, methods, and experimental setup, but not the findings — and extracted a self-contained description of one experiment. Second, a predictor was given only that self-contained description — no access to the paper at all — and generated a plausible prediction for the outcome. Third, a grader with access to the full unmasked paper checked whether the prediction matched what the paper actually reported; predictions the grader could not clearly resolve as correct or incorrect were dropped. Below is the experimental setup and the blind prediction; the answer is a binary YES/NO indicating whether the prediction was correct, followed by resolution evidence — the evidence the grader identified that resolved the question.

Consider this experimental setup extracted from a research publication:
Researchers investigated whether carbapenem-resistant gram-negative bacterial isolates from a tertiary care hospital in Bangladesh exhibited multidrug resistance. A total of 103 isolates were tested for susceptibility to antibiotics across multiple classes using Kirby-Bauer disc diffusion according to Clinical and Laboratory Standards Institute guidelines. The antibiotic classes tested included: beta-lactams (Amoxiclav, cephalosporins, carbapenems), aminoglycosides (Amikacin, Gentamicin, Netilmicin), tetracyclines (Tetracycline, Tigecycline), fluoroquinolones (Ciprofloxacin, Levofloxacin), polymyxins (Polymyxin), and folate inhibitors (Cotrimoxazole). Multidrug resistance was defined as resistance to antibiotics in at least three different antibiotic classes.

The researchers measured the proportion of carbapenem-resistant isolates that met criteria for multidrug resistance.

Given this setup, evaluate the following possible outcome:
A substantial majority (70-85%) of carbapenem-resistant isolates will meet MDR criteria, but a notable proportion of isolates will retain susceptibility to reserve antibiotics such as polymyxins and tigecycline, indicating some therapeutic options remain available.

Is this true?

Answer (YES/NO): NO